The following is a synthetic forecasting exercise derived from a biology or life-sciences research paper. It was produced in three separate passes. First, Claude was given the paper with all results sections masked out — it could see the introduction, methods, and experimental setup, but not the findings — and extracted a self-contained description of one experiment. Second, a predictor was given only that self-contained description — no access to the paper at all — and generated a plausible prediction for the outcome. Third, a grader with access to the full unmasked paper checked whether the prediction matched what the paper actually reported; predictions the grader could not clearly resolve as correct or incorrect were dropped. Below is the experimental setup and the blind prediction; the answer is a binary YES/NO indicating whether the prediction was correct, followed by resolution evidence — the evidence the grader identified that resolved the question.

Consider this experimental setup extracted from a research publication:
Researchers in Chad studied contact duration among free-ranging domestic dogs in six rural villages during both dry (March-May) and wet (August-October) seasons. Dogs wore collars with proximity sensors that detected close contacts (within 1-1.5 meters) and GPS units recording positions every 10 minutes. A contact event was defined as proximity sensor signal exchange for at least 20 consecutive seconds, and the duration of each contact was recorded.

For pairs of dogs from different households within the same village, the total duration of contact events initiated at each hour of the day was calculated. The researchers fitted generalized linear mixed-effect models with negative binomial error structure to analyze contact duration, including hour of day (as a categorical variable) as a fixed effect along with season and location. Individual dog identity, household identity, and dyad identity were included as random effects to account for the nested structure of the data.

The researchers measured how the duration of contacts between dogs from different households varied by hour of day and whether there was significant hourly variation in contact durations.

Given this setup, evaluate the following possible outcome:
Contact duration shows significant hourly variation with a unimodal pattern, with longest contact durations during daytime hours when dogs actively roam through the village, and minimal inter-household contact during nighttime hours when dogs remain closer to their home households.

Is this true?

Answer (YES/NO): NO